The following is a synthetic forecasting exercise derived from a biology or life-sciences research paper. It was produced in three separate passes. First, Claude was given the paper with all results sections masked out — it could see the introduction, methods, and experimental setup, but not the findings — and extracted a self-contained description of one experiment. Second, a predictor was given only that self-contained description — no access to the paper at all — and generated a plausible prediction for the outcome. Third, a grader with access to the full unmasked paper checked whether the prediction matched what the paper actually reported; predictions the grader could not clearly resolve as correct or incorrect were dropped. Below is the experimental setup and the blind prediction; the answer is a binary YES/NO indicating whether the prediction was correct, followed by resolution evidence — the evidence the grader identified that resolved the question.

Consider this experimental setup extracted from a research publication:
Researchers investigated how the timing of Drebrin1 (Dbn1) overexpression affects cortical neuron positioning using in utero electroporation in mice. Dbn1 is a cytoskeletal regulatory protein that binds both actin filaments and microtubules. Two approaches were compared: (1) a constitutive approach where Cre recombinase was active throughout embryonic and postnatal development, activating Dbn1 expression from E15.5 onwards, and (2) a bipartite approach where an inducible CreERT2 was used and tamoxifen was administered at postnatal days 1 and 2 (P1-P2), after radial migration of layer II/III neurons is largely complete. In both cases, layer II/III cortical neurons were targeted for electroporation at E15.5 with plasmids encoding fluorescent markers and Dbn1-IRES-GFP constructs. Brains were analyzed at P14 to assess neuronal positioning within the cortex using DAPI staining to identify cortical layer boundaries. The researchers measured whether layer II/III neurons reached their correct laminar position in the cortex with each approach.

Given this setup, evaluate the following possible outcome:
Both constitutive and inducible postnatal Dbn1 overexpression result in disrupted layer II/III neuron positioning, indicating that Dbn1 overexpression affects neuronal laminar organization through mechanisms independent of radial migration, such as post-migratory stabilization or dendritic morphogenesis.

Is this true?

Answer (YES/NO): NO